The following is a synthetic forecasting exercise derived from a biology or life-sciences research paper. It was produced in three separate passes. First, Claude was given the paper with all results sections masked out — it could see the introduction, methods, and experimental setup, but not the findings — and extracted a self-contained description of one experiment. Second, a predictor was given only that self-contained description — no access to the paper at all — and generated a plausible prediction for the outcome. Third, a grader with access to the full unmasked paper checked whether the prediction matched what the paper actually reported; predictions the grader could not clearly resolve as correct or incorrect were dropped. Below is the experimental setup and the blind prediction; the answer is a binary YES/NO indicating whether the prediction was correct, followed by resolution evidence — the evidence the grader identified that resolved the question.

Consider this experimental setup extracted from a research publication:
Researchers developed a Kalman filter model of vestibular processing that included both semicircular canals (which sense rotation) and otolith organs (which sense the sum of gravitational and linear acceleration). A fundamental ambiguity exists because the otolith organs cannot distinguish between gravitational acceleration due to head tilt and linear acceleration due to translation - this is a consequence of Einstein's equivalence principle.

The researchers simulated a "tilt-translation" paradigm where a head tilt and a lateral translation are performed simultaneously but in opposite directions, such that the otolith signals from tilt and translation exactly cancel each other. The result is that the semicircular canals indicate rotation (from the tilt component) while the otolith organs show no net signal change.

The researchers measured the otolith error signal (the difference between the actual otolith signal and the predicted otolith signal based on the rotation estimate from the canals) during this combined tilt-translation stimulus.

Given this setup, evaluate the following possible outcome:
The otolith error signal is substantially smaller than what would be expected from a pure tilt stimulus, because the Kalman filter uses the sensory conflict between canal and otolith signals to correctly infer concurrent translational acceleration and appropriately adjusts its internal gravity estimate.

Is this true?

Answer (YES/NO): NO